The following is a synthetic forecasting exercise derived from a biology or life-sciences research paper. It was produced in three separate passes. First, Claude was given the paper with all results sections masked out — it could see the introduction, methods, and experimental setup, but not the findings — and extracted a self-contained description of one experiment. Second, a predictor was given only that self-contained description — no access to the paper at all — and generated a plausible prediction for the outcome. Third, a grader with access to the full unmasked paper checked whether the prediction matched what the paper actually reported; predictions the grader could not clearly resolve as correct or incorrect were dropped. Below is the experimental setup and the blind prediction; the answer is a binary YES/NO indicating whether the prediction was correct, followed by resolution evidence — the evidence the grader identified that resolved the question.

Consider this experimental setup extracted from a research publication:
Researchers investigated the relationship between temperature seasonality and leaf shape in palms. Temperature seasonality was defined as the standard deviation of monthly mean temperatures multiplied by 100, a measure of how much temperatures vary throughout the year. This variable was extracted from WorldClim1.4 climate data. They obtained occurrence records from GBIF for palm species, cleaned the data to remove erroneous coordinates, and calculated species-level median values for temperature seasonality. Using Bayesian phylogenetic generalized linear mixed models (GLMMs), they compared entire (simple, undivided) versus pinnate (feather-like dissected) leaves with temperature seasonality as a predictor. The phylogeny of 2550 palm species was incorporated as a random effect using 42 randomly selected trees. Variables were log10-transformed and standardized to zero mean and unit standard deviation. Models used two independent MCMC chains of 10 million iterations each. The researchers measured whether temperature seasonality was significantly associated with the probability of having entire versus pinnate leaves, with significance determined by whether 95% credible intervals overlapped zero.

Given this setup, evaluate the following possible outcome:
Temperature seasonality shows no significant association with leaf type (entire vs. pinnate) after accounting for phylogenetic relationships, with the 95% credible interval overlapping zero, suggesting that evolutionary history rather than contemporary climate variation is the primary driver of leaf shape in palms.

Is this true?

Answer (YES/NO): NO